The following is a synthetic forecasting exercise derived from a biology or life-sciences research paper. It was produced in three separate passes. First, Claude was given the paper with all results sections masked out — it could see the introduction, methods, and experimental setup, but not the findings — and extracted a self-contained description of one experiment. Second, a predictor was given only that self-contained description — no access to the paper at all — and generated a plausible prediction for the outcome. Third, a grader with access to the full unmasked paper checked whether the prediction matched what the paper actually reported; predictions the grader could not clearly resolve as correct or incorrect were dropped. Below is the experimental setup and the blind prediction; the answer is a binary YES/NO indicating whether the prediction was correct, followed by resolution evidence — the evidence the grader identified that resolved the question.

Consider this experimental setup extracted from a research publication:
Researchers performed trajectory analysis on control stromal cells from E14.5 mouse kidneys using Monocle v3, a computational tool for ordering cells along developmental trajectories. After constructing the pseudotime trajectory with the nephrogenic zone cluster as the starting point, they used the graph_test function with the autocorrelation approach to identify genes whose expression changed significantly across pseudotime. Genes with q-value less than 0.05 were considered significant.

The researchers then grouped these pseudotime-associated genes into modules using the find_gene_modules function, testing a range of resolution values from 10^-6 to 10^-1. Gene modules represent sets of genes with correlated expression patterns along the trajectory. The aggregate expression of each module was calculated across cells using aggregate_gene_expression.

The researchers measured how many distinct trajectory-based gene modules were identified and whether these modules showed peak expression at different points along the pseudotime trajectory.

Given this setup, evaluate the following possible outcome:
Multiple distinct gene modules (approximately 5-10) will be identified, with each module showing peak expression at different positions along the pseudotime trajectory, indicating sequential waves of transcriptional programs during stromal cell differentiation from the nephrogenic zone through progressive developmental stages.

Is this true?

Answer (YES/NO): NO